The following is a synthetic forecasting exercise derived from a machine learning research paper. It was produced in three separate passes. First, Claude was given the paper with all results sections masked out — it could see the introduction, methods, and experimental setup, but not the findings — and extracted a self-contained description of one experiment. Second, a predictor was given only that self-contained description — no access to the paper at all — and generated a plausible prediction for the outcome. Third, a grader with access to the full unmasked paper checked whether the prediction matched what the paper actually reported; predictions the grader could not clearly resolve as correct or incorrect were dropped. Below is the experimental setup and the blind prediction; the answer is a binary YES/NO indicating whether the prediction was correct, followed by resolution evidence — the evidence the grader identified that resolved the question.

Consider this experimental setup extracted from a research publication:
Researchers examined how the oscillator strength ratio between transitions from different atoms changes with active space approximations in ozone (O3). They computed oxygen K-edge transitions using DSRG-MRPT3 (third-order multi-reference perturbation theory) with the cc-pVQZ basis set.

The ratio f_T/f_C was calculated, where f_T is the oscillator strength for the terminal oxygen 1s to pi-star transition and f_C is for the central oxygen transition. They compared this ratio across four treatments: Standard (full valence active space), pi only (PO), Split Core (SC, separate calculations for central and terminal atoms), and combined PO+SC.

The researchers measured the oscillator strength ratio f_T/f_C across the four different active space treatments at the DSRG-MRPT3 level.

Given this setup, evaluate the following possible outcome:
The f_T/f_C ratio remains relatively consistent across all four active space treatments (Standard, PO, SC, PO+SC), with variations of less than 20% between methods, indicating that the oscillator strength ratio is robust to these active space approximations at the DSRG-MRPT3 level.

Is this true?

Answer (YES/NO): NO